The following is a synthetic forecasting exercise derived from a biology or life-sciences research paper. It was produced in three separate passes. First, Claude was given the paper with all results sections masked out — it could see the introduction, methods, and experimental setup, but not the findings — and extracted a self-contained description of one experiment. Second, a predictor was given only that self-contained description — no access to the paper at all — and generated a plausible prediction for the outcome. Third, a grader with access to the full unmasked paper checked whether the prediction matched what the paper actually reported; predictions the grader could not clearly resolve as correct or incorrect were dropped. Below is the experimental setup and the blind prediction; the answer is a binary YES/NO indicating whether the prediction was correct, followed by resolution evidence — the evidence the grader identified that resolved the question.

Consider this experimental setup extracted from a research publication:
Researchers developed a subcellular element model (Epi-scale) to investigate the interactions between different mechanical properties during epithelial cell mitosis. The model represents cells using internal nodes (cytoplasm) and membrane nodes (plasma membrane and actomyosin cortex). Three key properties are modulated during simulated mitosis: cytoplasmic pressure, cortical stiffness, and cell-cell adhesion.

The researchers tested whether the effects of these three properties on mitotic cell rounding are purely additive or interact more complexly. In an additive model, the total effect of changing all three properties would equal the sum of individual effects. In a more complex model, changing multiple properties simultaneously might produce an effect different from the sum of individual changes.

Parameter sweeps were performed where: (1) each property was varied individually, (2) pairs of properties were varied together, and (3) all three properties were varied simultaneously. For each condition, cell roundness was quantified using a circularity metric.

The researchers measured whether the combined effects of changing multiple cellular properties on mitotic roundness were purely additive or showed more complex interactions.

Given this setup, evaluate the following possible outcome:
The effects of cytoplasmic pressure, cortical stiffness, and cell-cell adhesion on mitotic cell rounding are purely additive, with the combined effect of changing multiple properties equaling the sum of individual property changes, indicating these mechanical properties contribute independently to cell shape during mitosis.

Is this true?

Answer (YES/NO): NO